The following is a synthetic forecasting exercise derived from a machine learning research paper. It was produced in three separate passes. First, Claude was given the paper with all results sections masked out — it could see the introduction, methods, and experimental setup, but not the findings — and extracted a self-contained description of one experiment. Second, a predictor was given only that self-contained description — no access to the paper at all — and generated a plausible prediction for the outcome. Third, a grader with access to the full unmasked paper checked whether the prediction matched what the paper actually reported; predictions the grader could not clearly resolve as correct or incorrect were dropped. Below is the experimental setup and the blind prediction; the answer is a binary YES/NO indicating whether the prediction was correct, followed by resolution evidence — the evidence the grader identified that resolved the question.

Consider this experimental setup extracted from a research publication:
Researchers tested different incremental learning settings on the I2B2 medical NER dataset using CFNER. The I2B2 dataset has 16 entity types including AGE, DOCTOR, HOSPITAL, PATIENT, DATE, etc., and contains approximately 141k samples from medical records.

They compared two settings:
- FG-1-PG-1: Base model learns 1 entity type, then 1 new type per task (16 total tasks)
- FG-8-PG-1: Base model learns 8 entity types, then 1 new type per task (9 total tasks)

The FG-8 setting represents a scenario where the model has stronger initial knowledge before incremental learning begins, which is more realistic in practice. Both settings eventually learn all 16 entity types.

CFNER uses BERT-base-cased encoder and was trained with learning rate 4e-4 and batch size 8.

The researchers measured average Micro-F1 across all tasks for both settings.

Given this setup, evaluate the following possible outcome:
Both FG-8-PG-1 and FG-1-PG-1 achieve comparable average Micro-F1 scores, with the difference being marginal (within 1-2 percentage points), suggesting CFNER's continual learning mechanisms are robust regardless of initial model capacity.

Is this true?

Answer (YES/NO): NO